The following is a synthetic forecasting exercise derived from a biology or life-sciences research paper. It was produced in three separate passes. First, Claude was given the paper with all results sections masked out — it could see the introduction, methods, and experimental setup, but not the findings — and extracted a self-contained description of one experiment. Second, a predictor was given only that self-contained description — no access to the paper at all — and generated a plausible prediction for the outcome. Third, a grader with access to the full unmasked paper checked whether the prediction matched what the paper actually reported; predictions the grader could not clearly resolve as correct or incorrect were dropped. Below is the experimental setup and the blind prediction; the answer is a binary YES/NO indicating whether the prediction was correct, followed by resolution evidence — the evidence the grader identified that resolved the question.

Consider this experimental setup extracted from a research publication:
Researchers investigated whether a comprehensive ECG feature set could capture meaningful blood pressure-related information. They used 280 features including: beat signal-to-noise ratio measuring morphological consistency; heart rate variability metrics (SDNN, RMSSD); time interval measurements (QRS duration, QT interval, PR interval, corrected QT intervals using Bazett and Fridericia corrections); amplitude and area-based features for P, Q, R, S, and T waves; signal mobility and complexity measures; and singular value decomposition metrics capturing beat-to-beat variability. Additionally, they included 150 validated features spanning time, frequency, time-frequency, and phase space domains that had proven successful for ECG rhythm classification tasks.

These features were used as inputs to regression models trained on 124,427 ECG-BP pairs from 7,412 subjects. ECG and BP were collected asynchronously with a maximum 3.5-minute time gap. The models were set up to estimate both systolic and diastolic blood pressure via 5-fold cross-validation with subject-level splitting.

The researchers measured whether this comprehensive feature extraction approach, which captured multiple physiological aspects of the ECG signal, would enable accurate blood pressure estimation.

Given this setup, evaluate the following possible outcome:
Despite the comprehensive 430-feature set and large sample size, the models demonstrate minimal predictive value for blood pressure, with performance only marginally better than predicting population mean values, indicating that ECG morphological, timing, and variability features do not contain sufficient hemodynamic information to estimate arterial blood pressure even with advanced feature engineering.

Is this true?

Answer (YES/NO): YES